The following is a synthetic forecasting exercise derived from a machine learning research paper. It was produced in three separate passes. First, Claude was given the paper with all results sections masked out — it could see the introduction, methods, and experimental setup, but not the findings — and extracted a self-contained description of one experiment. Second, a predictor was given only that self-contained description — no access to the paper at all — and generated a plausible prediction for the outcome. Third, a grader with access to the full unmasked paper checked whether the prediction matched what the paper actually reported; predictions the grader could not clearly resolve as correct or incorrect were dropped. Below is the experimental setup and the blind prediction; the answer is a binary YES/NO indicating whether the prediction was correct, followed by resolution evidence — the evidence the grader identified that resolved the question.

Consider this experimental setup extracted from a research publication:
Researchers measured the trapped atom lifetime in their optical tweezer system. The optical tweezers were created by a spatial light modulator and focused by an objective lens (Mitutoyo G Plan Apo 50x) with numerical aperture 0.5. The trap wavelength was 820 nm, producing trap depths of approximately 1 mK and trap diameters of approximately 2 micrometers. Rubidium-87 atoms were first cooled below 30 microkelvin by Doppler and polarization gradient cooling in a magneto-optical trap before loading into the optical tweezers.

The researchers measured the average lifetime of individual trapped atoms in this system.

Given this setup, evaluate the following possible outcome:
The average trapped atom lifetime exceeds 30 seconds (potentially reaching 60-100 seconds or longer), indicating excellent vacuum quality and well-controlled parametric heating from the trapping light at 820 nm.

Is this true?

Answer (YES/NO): YES